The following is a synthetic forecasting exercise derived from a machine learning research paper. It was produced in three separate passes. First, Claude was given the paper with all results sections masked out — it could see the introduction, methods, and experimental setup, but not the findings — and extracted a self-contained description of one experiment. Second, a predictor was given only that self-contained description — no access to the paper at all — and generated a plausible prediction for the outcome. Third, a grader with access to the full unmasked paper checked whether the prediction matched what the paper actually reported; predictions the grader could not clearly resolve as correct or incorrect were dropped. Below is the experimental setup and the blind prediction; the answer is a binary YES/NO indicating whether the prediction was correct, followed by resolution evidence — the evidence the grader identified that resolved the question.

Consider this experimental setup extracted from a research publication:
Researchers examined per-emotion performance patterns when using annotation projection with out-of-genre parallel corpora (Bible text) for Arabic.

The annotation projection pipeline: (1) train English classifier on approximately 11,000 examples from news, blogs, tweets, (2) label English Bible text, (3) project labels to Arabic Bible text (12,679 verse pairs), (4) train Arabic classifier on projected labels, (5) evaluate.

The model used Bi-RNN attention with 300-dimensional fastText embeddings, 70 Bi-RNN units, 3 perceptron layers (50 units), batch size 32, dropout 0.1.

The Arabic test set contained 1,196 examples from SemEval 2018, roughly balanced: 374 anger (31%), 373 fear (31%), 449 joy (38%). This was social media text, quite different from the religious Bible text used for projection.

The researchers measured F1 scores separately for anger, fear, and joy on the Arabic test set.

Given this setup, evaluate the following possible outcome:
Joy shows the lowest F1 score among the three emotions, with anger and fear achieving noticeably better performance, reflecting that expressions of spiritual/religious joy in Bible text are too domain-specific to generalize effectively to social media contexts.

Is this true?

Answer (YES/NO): NO